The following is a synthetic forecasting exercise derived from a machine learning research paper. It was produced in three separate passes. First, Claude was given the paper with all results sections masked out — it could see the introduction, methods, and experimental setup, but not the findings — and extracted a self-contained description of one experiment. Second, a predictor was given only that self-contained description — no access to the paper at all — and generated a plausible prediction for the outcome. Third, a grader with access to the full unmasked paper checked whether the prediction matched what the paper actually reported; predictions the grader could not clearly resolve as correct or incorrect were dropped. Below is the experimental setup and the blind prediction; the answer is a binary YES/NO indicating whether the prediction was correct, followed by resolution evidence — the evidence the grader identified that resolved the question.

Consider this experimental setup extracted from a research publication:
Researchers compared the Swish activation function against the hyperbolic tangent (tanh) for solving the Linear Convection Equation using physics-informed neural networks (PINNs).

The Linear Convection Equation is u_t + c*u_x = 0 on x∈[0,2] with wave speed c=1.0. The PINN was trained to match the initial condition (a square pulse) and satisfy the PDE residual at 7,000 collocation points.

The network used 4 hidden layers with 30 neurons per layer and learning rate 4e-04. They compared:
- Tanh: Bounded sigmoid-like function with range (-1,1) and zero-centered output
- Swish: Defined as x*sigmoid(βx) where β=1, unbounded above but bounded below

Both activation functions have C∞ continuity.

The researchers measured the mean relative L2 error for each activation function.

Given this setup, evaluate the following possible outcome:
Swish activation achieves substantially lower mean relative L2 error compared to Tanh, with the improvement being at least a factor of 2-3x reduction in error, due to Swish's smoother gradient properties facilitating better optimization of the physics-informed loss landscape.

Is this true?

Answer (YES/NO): NO